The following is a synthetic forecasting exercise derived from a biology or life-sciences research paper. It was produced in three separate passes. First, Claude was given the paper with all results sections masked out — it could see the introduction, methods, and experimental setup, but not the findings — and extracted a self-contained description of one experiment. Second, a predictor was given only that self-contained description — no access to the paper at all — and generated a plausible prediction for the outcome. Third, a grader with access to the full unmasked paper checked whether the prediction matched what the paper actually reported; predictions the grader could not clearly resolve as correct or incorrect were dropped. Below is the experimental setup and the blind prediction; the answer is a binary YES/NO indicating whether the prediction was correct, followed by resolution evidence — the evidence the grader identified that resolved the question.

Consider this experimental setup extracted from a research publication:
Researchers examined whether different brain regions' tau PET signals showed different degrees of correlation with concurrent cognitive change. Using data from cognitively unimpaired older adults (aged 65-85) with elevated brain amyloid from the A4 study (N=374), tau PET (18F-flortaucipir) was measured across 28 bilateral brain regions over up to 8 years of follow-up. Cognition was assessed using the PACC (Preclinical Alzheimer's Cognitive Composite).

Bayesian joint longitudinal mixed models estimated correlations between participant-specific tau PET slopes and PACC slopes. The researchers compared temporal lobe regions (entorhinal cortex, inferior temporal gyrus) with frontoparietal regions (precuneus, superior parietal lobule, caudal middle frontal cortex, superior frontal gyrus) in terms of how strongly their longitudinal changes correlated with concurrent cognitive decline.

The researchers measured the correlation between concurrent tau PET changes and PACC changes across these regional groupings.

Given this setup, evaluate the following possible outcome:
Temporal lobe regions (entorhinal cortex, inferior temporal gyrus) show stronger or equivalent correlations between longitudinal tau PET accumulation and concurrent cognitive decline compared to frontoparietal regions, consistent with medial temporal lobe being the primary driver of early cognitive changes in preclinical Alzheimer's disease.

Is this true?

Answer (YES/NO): NO